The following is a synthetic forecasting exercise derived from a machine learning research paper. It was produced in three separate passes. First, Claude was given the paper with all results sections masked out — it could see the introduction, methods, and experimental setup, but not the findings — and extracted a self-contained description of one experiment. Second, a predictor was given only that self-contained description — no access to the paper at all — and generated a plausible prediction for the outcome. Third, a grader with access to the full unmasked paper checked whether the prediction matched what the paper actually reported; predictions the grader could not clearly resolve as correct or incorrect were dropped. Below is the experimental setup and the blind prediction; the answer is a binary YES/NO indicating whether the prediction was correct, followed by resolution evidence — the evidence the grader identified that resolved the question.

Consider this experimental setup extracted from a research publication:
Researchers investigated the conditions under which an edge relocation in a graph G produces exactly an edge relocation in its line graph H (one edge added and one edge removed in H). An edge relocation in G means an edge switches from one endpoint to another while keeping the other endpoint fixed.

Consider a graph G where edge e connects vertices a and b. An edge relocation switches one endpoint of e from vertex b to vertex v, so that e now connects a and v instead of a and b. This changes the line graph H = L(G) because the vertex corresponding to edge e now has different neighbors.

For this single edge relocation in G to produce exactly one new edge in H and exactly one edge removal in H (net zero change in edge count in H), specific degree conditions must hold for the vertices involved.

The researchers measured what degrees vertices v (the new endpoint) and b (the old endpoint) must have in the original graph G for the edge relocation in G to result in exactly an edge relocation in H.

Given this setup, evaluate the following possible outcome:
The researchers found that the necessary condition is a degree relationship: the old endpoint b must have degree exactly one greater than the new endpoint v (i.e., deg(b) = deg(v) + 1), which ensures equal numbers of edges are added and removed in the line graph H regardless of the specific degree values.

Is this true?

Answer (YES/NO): NO